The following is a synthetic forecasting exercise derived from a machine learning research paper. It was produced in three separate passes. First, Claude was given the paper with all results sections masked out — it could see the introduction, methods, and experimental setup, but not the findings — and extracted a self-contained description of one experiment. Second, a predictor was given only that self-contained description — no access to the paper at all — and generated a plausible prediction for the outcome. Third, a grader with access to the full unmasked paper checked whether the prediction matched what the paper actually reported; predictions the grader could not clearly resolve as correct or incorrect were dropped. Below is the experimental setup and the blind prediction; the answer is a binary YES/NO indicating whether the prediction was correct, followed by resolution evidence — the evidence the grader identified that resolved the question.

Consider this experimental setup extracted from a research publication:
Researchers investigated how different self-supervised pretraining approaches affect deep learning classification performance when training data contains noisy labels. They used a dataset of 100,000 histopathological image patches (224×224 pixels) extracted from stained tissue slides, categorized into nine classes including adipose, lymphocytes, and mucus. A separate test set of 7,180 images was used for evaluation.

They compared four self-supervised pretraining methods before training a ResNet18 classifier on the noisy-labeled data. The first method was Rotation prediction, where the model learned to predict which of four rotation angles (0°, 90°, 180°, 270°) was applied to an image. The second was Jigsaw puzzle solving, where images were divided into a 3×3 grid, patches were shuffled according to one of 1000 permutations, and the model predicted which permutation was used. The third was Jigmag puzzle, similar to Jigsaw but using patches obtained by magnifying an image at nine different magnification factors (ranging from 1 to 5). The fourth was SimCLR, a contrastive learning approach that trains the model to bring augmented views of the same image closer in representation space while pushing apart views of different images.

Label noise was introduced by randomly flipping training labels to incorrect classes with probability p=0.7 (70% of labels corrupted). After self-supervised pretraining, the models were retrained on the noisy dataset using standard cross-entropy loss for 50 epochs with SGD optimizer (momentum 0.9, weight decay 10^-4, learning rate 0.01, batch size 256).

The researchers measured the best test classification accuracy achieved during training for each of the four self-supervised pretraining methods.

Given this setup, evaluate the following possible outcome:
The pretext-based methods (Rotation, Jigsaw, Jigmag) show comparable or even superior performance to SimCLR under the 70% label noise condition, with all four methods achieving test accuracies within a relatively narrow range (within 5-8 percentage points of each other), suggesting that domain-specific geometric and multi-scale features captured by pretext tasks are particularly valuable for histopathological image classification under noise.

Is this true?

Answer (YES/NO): NO